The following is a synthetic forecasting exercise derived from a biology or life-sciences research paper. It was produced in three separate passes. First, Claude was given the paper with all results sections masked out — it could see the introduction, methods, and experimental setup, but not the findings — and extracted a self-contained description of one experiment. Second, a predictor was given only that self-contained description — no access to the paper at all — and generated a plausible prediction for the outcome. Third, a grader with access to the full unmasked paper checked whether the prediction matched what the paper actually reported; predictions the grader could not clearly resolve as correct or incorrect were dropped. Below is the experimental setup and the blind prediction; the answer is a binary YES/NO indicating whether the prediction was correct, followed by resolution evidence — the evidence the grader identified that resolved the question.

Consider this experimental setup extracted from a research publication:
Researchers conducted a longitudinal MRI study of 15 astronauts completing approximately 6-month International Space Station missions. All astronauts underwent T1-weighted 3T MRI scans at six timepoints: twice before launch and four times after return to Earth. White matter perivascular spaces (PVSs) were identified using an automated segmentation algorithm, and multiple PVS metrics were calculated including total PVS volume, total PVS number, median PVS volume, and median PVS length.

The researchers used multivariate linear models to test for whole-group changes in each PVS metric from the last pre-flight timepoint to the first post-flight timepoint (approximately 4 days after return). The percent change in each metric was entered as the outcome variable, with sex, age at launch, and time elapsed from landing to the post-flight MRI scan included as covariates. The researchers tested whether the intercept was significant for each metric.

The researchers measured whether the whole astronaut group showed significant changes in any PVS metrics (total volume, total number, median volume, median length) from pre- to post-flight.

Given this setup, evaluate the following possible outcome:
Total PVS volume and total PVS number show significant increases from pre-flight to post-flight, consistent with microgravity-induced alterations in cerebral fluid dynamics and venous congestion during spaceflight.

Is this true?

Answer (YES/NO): NO